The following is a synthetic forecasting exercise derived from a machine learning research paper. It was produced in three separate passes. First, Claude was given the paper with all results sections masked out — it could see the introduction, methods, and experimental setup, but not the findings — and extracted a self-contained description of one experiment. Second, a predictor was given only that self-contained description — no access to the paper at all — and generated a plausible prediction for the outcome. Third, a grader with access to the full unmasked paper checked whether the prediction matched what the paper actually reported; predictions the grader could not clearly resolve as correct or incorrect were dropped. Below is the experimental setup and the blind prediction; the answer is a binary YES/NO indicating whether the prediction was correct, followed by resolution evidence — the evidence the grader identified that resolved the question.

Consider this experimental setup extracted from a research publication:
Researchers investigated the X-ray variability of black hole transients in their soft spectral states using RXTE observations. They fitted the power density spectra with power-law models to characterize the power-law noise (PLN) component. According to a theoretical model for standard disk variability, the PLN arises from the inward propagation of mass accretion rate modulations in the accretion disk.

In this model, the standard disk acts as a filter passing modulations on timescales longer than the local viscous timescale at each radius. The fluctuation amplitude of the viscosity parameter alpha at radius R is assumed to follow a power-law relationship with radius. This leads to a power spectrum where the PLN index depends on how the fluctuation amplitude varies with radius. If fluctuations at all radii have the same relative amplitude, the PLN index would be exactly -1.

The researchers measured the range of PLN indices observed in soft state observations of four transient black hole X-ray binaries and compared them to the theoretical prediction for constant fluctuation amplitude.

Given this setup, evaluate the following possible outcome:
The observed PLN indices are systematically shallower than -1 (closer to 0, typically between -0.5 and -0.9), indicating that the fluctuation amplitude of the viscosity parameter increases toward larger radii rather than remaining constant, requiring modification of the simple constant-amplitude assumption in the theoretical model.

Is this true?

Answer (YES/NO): NO